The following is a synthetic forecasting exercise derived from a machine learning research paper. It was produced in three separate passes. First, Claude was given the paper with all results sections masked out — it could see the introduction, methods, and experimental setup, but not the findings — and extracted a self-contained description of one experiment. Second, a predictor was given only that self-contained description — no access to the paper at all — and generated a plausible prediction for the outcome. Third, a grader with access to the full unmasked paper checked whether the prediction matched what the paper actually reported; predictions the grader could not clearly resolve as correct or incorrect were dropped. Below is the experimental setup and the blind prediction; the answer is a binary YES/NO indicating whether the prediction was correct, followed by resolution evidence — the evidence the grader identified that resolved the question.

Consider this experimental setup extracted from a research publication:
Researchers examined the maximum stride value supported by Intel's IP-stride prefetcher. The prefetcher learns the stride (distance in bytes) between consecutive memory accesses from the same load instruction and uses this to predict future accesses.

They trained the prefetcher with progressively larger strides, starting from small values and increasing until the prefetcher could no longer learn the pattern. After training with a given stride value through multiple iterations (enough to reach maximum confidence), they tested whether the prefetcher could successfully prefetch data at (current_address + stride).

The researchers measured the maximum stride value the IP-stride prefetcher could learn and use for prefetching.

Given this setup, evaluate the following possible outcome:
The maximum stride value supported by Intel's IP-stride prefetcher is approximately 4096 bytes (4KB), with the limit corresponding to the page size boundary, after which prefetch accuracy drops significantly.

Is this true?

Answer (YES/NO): NO